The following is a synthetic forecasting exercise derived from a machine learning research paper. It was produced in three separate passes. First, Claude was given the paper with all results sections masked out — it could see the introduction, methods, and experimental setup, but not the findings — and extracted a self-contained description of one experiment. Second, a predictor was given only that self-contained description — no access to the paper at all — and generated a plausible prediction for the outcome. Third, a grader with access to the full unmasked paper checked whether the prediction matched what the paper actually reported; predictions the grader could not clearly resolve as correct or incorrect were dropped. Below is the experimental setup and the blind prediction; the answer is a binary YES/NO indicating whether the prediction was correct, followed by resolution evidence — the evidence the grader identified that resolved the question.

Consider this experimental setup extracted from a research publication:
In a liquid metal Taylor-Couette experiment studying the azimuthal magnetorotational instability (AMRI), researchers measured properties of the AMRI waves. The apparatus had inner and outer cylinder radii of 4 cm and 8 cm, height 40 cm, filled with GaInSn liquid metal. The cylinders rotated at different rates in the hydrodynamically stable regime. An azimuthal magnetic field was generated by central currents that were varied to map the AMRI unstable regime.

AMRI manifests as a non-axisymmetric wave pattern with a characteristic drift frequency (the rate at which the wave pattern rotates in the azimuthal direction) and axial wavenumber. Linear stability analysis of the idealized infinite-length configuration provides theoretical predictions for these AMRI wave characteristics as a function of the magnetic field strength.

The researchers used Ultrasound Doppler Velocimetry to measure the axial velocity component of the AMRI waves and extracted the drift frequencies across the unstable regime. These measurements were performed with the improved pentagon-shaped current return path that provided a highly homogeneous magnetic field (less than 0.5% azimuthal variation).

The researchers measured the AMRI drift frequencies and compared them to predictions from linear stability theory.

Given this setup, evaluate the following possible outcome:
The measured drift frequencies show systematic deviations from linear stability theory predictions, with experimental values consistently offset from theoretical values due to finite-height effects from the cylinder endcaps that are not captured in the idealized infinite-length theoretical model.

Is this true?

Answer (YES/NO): NO